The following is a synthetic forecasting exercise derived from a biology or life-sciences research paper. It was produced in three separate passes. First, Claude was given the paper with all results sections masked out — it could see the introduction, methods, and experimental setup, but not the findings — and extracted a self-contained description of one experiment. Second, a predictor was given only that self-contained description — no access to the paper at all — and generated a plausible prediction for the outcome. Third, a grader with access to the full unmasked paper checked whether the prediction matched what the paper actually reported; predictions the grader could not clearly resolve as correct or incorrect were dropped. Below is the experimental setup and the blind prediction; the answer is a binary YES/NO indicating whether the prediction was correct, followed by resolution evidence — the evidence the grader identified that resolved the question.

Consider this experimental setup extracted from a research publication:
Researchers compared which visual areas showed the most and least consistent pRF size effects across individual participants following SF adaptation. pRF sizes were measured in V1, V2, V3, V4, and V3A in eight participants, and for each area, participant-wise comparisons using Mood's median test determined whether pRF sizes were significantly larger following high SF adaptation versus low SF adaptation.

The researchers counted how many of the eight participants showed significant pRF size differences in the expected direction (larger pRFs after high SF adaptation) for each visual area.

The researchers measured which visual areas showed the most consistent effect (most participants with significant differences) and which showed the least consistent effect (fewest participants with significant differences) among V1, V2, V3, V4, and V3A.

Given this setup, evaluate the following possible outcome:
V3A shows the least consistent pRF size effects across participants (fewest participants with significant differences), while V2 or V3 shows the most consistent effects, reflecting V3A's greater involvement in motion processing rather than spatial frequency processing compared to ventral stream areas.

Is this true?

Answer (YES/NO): YES